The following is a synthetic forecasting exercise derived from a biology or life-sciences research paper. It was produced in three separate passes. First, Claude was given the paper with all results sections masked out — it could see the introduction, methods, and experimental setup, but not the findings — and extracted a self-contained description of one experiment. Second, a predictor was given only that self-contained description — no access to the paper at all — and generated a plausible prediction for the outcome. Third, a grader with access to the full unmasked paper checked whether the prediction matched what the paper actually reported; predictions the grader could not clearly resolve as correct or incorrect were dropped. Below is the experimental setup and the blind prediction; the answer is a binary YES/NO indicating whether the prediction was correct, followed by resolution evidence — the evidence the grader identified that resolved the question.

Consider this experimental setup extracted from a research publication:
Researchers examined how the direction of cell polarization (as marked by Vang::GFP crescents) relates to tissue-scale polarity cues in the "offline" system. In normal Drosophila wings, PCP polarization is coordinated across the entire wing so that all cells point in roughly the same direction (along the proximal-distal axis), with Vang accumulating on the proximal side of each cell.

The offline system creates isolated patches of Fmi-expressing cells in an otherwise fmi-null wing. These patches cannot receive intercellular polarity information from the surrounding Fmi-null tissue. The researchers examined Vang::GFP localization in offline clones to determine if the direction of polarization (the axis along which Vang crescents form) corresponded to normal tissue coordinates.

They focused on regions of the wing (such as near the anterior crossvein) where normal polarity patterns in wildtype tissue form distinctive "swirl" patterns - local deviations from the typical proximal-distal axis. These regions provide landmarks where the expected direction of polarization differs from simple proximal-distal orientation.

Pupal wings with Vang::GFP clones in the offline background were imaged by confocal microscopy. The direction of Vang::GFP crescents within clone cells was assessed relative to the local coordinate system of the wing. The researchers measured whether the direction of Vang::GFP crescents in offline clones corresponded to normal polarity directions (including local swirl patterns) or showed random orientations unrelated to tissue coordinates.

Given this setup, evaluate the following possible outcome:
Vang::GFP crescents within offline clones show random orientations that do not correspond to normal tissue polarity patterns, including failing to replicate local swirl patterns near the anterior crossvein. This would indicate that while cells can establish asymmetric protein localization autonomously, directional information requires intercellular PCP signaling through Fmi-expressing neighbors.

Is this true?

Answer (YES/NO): NO